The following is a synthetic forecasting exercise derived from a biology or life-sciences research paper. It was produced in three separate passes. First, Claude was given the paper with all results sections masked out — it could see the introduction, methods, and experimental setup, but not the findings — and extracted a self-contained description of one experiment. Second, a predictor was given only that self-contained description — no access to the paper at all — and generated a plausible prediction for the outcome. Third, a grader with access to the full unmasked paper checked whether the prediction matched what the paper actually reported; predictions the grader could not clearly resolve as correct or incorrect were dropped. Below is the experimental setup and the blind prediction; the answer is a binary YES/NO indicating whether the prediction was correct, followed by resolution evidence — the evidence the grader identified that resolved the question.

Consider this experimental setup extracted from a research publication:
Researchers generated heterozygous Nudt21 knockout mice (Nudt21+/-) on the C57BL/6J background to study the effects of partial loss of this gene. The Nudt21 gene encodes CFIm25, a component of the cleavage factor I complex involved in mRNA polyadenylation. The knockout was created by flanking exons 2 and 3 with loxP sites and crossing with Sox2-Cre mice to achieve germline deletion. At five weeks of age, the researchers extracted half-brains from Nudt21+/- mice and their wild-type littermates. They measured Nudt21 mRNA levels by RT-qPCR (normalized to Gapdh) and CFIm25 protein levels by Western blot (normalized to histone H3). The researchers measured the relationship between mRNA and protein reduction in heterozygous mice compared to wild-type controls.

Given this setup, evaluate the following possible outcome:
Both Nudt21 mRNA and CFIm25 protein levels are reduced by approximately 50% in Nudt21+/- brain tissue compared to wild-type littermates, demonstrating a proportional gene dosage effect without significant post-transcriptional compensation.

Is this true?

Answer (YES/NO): NO